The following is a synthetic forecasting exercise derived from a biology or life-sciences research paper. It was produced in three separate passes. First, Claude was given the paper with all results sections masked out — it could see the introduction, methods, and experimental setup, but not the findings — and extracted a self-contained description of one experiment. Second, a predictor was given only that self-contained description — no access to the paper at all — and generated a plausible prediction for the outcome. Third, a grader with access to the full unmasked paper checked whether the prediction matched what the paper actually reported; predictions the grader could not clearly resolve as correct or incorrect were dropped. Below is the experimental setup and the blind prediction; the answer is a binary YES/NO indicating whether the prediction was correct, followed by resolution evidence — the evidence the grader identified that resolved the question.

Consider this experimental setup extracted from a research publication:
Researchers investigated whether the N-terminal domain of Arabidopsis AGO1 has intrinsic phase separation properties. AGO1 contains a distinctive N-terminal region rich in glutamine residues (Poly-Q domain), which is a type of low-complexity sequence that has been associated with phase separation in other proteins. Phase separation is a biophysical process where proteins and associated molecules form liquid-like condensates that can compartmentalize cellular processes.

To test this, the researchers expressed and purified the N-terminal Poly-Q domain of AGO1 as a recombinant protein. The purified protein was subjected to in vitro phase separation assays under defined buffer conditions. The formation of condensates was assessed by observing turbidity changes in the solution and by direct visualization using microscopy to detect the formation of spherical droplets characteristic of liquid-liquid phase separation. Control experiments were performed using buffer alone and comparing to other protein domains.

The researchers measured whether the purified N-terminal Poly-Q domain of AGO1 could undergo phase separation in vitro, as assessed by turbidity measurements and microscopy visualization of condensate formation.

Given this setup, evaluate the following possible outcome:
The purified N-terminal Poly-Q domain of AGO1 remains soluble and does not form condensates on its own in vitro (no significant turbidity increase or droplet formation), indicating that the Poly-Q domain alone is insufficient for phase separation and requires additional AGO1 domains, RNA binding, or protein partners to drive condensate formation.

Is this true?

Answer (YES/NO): NO